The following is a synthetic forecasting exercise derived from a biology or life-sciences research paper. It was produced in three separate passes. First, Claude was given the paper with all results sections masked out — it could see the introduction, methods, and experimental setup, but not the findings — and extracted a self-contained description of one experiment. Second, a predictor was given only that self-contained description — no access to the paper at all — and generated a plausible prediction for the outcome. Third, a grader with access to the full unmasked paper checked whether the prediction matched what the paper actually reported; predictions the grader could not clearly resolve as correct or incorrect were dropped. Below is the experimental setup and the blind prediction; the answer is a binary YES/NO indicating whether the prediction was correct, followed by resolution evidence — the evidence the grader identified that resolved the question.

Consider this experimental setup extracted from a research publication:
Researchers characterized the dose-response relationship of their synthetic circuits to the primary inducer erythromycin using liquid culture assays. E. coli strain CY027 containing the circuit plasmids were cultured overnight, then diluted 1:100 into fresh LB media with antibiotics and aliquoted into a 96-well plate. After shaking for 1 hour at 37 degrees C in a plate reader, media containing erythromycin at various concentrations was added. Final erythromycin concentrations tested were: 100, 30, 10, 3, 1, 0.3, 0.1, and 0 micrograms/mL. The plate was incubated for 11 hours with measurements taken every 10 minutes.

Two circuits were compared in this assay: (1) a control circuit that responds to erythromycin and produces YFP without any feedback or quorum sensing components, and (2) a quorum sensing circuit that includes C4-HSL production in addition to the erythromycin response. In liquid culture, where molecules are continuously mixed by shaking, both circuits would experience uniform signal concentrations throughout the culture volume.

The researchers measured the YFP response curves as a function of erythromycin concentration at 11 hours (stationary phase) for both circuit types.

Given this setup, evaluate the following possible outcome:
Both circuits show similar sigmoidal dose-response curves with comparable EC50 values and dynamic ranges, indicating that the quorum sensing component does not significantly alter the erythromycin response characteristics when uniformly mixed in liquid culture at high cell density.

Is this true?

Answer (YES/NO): YES